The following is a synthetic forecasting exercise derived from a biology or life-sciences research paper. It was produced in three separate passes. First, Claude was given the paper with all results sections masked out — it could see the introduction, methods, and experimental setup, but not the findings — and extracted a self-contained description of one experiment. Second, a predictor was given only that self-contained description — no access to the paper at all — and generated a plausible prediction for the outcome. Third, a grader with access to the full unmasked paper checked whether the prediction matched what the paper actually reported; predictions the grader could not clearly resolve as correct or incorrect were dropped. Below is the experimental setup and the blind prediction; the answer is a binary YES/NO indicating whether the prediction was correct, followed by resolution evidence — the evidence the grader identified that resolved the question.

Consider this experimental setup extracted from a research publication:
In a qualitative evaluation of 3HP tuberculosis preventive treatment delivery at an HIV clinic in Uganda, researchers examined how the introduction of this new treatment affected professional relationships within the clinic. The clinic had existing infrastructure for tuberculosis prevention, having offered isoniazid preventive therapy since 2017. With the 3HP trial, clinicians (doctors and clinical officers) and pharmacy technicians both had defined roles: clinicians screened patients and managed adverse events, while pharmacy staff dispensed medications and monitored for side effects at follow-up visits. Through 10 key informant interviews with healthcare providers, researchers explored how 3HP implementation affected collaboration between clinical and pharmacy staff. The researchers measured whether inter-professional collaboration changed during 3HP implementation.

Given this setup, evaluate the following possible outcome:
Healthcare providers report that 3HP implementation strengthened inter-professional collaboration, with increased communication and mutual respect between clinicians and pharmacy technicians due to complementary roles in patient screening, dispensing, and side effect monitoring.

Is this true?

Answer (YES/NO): YES